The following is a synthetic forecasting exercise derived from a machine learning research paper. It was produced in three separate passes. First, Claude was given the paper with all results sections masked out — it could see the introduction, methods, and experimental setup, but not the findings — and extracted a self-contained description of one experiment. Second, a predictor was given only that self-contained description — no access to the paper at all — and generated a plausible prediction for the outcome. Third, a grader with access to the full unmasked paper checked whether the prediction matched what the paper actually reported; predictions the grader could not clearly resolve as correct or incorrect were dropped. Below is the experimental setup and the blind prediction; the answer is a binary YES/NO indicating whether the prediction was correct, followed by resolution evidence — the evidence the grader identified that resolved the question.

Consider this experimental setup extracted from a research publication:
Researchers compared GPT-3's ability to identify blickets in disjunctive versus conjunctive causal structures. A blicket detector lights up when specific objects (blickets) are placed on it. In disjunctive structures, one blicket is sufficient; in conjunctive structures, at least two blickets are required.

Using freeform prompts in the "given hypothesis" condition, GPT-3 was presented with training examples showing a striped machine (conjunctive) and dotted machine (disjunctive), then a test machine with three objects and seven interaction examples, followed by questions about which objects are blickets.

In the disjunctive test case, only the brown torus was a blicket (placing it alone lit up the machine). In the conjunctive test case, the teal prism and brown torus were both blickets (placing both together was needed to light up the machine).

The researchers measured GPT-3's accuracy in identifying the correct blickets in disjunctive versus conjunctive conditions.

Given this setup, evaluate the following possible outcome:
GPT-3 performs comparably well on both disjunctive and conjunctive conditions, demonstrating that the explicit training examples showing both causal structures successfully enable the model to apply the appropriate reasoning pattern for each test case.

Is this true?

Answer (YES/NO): NO